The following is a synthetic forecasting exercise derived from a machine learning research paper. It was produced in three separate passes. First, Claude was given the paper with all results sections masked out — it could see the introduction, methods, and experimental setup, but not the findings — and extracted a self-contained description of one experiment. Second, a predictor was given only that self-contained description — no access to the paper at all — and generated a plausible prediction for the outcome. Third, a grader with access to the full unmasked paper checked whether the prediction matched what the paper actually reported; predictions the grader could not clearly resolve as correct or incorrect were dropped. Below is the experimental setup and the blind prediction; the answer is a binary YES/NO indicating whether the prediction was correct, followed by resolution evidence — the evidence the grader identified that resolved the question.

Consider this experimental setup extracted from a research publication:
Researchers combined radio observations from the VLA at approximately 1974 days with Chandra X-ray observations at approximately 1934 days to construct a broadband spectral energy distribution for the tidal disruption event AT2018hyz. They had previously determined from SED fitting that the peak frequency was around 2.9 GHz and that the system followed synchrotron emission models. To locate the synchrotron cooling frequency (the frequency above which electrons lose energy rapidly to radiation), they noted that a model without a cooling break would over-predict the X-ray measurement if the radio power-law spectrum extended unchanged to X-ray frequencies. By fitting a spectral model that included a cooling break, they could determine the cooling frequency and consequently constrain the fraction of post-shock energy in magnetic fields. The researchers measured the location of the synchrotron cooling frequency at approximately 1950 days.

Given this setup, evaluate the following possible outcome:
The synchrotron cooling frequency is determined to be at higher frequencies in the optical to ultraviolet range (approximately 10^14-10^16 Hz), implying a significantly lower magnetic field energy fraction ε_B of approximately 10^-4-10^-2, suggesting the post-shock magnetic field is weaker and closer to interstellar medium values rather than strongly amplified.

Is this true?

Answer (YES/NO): NO